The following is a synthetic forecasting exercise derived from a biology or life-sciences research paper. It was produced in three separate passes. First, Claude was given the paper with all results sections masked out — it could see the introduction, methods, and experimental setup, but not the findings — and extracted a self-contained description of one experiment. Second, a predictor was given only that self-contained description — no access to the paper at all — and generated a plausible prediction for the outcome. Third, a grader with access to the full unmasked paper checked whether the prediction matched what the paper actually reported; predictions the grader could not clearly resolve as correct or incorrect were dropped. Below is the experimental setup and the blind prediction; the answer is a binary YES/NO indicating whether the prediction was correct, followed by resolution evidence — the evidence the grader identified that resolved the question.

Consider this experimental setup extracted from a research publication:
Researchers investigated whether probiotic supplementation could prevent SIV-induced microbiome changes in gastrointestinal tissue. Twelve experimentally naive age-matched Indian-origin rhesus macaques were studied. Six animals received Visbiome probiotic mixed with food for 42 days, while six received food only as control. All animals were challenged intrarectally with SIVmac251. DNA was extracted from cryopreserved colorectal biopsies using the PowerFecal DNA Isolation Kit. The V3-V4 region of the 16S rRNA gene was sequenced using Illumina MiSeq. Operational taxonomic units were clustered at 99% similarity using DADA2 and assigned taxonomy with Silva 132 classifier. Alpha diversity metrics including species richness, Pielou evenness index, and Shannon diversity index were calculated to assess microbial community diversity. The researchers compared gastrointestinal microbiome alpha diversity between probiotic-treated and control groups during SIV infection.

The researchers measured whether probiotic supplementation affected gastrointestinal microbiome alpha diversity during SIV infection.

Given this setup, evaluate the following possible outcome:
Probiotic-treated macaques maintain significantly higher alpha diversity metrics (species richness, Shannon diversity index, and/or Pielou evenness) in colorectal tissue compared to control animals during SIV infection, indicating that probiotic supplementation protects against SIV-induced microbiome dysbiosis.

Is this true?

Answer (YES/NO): NO